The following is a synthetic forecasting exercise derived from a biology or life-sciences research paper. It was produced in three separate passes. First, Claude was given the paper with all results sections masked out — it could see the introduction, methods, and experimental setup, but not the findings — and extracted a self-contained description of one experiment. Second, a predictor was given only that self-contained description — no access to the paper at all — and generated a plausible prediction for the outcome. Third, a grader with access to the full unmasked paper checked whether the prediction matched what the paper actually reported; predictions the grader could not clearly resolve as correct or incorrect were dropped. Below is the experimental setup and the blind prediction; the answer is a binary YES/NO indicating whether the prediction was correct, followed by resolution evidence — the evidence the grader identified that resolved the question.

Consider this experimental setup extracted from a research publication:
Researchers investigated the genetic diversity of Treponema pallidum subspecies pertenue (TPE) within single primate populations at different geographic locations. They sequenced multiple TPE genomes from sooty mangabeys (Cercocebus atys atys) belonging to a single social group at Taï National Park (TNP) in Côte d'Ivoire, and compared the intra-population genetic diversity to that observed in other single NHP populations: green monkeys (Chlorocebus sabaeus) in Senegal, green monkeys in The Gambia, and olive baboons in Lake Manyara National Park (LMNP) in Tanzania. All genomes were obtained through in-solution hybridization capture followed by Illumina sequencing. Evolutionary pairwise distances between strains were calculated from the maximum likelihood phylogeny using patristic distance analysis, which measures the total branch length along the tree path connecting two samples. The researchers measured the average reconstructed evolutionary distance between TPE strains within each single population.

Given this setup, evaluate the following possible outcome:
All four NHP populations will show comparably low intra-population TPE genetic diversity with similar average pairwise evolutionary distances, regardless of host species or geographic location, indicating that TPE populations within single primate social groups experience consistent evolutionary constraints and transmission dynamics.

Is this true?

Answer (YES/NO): NO